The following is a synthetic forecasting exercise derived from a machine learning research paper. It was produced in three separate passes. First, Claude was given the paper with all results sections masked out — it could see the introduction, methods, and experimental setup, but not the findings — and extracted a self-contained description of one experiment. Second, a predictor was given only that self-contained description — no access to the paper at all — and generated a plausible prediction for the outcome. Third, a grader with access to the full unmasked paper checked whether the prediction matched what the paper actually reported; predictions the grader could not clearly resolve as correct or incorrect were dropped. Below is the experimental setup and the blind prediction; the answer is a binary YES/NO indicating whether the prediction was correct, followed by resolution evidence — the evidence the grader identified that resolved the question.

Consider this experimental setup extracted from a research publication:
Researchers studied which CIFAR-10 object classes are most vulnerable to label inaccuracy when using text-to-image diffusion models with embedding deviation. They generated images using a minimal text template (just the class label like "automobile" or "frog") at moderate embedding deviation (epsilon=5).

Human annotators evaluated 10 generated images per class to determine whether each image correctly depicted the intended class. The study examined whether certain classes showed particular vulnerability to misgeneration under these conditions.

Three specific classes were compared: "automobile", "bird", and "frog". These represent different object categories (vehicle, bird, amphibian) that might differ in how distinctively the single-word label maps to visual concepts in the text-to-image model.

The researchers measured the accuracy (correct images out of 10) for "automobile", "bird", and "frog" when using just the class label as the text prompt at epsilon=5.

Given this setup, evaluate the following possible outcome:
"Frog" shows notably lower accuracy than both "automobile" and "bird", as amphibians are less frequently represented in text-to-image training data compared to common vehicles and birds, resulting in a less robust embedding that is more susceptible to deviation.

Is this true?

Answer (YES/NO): NO